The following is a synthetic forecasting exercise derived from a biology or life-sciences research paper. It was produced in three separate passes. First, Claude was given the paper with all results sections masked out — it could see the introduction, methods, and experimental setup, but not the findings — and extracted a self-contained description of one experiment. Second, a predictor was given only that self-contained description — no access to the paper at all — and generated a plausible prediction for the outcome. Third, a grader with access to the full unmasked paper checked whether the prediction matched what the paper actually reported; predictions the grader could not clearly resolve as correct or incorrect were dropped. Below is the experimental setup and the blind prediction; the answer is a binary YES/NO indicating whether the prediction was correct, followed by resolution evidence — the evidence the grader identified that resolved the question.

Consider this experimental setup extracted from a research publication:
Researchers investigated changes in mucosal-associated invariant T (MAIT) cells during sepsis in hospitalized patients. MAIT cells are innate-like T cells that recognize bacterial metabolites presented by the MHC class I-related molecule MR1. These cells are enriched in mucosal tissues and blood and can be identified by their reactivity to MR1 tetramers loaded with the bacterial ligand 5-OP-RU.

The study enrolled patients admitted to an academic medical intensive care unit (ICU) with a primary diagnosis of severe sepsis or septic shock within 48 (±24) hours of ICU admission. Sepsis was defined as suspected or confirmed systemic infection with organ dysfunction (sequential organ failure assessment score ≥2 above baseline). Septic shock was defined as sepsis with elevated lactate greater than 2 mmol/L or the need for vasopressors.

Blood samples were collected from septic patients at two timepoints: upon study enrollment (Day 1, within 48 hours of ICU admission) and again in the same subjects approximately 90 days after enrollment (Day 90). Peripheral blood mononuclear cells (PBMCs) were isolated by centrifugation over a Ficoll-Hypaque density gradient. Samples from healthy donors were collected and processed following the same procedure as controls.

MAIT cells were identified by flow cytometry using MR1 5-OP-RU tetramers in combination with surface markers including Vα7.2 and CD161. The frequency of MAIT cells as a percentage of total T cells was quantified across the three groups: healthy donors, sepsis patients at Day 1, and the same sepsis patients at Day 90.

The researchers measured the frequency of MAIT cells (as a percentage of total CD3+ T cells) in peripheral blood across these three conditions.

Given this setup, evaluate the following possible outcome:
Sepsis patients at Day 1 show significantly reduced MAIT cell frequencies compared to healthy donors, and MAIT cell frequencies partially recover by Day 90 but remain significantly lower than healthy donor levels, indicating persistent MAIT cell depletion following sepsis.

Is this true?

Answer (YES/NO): NO